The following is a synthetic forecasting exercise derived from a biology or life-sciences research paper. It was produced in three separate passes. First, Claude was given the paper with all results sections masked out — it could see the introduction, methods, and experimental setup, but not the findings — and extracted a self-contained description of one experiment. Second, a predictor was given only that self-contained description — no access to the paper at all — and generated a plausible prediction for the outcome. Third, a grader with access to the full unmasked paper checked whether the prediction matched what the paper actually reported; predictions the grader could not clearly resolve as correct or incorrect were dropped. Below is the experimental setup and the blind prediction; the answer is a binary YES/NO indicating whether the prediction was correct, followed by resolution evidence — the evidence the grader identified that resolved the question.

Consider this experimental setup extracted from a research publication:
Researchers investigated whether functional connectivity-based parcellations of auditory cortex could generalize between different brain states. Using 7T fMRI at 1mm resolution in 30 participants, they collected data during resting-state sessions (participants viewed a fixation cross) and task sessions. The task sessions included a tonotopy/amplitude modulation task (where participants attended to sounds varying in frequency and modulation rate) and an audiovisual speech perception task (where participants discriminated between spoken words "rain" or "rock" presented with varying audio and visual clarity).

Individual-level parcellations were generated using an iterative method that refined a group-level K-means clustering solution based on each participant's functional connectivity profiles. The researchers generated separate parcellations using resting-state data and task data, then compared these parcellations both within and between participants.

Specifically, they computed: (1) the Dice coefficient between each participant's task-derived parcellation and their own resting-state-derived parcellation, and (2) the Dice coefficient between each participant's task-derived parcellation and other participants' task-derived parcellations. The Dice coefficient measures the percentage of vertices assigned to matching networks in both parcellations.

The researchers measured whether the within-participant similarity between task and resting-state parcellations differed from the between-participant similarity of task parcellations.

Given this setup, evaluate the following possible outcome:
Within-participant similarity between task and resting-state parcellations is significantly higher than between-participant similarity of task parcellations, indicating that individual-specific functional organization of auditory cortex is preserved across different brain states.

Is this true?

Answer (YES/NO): YES